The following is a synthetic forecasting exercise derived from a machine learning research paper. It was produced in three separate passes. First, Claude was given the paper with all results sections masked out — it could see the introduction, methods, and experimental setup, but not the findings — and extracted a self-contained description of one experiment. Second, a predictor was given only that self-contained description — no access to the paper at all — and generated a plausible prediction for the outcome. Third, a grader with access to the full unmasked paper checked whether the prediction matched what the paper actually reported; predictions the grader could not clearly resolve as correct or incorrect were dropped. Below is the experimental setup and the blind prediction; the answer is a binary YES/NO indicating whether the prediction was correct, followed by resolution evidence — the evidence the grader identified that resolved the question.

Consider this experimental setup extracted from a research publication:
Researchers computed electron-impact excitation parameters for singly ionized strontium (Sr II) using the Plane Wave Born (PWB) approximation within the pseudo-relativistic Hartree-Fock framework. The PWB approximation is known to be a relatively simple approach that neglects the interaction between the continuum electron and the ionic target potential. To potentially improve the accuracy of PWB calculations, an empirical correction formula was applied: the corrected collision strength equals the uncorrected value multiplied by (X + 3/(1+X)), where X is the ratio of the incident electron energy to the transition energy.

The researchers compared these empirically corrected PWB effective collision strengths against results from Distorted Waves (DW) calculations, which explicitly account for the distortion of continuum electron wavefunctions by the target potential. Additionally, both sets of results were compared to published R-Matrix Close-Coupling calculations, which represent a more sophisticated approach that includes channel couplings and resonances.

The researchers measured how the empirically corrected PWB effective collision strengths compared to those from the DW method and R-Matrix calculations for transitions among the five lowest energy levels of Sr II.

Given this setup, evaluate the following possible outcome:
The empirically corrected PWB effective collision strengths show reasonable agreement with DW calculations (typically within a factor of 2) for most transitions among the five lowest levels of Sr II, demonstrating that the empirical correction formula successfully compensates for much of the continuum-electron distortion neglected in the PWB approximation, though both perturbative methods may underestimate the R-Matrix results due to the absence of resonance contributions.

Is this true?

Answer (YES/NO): NO